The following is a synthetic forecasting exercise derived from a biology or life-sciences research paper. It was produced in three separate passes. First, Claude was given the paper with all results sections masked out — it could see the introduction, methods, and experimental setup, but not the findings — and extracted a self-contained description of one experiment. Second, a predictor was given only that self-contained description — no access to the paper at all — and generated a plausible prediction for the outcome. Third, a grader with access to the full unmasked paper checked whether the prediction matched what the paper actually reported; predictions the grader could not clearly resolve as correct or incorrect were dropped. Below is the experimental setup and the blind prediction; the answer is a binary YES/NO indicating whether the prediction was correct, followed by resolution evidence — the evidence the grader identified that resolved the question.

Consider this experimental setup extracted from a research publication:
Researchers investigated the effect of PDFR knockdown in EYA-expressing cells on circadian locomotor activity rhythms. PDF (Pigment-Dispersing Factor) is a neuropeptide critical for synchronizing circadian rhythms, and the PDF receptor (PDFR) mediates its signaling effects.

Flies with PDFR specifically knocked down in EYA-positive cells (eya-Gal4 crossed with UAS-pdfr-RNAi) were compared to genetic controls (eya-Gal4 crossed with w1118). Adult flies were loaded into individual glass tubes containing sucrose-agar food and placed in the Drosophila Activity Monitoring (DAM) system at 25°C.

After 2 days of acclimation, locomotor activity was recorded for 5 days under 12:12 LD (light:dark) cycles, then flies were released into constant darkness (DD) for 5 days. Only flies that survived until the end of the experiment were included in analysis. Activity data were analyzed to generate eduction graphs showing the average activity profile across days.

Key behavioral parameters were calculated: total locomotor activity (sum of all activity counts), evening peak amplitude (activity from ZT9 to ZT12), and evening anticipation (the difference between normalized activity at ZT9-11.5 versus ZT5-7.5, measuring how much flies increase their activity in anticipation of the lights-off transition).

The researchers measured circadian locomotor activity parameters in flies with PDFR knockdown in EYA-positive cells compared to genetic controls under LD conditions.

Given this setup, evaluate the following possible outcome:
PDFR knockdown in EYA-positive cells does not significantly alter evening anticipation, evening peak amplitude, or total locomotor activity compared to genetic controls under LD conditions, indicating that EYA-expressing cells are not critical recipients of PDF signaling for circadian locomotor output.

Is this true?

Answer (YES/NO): NO